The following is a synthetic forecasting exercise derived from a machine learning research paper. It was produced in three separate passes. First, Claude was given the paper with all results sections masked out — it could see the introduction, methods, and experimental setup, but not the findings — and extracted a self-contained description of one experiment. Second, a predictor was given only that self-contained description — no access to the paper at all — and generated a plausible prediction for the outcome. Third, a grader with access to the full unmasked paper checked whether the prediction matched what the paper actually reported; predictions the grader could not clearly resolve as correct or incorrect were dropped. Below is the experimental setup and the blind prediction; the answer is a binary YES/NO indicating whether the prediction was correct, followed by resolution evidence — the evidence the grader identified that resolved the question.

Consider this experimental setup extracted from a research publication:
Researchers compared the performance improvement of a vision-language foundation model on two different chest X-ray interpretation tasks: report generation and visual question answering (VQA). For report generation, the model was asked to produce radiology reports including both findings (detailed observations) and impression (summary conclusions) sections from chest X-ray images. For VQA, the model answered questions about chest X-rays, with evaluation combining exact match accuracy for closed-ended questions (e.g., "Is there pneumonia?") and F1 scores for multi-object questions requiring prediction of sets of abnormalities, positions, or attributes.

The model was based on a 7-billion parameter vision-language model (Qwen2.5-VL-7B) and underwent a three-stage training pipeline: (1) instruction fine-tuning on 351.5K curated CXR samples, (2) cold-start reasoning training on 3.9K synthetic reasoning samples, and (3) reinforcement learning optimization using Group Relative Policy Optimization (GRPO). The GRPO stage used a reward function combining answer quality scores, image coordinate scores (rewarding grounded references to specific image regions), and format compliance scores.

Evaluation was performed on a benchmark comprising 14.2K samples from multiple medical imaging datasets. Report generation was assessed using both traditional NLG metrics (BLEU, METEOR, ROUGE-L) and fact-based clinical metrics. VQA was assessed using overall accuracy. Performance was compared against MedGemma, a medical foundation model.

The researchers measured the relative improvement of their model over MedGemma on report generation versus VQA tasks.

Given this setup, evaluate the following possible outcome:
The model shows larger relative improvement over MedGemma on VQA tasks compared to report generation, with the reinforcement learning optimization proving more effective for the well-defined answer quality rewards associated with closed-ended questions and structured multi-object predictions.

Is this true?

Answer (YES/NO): YES